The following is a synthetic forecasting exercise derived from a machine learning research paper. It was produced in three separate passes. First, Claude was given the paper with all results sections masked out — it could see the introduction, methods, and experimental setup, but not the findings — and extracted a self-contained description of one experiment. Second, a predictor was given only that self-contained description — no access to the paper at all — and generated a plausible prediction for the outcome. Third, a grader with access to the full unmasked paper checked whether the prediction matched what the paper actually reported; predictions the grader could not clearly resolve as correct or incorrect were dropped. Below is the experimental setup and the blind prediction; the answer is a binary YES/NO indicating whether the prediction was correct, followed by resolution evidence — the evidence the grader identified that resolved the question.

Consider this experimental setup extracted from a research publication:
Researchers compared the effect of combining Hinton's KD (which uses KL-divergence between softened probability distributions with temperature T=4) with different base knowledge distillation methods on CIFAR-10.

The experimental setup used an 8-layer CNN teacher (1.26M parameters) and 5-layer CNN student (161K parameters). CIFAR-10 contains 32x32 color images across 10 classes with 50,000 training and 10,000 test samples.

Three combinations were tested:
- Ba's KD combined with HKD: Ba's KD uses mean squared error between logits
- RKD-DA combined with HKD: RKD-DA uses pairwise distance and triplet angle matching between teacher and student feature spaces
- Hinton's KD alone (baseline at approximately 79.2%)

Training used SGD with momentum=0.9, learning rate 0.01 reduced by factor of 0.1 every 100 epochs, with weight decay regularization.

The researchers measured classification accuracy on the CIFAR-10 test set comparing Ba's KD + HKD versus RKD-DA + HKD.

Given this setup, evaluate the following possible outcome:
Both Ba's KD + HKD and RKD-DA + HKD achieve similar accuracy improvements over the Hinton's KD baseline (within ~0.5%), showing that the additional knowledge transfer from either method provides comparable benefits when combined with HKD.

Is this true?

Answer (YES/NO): NO